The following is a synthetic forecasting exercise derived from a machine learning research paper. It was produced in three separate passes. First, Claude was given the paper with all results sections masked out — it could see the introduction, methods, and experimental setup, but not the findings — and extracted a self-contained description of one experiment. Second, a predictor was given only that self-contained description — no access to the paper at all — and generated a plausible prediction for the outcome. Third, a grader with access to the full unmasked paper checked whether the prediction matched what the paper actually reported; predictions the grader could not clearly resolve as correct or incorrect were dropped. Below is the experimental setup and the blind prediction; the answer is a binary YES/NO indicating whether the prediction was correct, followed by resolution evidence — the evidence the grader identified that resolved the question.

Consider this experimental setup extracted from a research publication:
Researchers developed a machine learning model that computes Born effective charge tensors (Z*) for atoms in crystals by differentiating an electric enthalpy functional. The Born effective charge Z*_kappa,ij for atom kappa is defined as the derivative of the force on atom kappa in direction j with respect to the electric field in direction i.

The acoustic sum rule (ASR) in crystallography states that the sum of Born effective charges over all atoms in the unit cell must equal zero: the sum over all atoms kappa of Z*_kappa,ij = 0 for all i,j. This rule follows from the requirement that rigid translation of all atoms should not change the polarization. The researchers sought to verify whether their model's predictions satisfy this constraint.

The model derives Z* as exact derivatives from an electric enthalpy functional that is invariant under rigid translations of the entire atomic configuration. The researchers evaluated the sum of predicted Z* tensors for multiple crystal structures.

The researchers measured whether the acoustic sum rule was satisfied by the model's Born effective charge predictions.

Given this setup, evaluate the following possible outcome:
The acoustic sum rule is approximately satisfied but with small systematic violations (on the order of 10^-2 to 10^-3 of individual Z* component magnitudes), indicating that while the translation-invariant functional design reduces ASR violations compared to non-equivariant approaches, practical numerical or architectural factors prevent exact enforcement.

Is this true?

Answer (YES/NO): NO